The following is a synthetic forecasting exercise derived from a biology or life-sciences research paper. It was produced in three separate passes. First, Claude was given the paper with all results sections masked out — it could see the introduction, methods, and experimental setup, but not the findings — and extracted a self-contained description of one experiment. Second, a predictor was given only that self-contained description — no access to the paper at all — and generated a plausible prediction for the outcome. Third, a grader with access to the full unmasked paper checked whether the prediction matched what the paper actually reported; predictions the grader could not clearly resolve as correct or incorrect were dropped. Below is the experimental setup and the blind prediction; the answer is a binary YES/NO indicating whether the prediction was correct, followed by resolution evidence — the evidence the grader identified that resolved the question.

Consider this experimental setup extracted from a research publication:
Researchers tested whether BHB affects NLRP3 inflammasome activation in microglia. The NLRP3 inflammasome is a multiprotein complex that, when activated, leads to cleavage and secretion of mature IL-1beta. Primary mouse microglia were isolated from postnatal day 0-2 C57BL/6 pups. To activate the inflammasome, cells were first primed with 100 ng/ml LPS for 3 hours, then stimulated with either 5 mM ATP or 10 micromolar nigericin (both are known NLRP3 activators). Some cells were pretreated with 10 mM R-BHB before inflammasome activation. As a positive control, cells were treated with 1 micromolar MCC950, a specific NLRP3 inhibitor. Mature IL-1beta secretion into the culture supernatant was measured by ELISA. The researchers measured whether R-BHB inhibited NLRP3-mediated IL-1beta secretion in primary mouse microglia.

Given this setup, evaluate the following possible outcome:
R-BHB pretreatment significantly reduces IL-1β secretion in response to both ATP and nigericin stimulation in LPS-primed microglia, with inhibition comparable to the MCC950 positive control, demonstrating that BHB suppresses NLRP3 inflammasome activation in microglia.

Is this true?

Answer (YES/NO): NO